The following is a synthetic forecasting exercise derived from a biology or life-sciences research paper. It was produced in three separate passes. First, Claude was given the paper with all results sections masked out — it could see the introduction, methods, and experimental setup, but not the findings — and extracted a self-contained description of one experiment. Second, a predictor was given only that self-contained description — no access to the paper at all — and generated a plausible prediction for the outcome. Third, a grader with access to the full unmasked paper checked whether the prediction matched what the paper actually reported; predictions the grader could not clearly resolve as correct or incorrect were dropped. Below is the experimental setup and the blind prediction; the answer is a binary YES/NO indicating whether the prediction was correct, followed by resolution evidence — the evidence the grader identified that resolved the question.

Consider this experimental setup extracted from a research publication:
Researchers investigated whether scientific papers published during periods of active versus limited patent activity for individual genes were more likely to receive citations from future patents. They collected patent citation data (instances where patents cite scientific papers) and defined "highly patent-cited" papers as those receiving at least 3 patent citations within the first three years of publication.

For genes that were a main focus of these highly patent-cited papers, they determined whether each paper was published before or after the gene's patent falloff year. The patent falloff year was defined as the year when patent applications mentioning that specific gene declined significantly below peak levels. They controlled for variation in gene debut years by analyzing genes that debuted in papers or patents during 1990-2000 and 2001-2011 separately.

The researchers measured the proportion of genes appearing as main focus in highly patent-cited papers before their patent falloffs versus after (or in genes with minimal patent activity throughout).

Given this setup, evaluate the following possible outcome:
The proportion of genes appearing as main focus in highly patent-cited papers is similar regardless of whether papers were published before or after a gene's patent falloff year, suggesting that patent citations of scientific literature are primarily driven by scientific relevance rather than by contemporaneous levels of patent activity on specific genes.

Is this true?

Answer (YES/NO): NO